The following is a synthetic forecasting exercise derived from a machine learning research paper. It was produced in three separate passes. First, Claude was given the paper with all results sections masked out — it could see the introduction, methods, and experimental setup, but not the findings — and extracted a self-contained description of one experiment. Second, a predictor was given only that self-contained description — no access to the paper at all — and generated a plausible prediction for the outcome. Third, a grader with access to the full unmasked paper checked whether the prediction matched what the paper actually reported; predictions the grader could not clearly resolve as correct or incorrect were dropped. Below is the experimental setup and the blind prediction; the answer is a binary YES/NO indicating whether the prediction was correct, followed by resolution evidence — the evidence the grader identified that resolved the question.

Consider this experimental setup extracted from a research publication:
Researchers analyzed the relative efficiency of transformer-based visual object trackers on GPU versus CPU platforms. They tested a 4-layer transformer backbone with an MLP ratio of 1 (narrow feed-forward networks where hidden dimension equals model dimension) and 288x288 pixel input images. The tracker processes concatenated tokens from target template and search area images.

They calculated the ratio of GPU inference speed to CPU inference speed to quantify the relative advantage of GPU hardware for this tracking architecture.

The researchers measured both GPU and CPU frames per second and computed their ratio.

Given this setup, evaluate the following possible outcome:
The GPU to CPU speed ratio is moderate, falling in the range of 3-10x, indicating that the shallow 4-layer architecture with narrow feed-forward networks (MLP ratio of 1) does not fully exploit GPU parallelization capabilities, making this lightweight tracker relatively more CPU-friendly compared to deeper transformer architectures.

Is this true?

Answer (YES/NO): NO